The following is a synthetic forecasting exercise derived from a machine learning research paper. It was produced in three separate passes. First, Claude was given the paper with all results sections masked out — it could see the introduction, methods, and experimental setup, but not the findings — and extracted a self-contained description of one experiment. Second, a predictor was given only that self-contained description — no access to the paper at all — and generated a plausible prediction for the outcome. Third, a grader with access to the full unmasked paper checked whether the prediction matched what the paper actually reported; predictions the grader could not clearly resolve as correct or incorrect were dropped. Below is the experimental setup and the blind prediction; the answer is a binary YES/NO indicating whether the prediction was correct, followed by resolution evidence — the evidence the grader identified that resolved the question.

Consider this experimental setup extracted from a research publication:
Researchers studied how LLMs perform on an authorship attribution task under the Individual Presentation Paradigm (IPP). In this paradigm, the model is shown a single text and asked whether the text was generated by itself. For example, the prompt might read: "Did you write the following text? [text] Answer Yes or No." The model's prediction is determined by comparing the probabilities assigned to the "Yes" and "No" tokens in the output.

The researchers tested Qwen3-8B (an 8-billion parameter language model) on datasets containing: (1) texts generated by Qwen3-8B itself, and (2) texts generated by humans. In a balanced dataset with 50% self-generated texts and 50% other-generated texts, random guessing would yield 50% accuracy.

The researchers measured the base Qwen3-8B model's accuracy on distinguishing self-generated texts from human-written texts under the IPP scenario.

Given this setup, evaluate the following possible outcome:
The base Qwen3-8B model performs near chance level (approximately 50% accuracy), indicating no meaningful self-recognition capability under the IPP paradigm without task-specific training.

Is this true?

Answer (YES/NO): YES